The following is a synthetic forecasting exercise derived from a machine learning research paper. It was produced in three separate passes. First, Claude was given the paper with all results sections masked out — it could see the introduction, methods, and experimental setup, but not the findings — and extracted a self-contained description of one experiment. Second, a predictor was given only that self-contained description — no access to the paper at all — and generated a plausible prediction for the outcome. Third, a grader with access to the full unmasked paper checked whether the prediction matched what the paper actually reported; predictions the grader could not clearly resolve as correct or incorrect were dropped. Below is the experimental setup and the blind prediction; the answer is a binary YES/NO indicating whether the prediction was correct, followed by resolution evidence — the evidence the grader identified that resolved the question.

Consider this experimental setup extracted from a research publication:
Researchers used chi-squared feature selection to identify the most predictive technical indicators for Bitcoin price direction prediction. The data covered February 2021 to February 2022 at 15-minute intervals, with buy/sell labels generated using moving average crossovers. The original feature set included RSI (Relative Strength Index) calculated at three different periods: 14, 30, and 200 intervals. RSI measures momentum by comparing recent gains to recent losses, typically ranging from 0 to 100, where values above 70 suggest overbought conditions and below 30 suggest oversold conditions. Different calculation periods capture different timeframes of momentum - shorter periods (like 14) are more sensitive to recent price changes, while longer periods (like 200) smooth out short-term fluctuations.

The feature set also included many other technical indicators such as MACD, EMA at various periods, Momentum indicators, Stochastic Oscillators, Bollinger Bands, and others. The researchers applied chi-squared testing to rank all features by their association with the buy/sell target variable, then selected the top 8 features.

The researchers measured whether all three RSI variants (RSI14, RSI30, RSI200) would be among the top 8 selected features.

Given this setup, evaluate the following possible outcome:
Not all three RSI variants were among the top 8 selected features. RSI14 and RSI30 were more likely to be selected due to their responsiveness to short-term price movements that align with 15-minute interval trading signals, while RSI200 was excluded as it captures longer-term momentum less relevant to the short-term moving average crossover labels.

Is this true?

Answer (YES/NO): YES